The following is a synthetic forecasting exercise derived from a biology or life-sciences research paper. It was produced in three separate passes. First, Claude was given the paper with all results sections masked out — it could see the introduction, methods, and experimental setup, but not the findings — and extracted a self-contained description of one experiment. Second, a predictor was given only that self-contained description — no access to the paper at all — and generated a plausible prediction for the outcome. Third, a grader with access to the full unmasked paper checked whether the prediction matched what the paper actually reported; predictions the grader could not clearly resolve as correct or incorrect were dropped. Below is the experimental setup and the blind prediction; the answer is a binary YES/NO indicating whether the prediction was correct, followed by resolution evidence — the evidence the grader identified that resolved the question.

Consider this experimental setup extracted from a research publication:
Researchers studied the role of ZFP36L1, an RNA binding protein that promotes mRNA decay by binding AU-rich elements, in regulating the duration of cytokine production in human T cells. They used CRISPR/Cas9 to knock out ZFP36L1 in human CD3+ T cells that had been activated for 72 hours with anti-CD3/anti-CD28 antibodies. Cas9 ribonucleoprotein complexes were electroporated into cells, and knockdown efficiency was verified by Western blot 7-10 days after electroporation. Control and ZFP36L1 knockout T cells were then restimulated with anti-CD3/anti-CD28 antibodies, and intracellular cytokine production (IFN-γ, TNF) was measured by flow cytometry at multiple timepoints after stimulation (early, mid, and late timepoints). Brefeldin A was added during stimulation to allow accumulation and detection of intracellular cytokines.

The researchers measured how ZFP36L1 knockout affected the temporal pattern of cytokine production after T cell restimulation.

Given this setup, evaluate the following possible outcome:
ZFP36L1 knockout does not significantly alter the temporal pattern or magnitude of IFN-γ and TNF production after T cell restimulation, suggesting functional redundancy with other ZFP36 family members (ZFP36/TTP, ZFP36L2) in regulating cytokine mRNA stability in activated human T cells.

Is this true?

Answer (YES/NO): NO